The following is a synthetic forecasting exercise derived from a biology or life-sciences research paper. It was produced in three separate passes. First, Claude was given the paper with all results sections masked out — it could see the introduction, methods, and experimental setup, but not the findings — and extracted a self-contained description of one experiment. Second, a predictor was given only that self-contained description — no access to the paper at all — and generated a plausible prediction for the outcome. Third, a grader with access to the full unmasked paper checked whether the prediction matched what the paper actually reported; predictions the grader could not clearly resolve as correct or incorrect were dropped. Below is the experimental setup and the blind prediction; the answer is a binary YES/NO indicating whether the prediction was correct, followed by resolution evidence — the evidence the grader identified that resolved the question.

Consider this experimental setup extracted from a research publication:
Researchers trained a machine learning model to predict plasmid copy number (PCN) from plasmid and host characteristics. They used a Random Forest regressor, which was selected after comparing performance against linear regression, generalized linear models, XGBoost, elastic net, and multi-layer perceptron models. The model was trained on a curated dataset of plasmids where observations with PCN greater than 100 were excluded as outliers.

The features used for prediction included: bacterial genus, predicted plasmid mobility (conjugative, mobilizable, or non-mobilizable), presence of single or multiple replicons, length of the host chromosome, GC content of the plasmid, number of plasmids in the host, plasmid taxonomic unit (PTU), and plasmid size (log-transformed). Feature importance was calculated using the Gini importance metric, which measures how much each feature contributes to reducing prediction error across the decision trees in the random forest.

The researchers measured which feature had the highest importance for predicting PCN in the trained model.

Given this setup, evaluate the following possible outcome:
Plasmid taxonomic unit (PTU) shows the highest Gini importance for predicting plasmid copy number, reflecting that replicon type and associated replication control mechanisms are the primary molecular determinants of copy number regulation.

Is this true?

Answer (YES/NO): NO